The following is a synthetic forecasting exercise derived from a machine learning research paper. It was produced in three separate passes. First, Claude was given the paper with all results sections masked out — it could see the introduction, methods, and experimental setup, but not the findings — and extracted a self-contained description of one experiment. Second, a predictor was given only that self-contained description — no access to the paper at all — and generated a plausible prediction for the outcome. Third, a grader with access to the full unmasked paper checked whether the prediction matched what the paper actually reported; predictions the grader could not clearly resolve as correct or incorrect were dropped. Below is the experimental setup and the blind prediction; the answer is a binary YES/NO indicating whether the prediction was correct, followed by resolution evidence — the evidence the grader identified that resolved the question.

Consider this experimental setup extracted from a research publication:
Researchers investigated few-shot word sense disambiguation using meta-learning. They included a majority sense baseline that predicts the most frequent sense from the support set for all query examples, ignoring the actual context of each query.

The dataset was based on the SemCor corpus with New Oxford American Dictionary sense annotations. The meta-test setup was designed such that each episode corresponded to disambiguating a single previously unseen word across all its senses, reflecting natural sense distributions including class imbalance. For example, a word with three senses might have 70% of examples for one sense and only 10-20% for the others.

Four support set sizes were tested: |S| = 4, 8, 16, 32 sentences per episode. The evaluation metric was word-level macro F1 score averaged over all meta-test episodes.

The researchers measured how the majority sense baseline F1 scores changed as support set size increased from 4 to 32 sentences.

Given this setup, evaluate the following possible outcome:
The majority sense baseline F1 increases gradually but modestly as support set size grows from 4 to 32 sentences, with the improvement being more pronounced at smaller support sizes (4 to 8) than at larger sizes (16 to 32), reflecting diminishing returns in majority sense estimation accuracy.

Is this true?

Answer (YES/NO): NO